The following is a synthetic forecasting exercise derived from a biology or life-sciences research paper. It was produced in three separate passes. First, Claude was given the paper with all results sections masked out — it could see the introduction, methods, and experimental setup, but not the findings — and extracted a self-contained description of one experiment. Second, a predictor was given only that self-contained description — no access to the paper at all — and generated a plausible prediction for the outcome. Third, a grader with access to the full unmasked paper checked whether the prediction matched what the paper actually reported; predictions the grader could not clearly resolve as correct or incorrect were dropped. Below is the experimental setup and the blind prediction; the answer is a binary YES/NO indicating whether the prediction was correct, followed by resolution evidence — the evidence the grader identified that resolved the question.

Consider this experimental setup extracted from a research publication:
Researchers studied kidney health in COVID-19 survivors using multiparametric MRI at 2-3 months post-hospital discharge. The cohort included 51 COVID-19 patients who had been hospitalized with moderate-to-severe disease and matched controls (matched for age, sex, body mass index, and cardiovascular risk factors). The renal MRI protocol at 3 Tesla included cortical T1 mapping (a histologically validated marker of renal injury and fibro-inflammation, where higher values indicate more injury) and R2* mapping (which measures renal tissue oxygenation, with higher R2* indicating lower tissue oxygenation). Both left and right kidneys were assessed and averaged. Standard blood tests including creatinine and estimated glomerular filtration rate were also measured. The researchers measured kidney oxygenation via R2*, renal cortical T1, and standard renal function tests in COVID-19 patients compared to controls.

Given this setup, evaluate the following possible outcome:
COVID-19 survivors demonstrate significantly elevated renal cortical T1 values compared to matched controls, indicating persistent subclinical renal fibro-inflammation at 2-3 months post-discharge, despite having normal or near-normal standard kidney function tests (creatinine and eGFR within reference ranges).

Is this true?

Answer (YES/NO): YES